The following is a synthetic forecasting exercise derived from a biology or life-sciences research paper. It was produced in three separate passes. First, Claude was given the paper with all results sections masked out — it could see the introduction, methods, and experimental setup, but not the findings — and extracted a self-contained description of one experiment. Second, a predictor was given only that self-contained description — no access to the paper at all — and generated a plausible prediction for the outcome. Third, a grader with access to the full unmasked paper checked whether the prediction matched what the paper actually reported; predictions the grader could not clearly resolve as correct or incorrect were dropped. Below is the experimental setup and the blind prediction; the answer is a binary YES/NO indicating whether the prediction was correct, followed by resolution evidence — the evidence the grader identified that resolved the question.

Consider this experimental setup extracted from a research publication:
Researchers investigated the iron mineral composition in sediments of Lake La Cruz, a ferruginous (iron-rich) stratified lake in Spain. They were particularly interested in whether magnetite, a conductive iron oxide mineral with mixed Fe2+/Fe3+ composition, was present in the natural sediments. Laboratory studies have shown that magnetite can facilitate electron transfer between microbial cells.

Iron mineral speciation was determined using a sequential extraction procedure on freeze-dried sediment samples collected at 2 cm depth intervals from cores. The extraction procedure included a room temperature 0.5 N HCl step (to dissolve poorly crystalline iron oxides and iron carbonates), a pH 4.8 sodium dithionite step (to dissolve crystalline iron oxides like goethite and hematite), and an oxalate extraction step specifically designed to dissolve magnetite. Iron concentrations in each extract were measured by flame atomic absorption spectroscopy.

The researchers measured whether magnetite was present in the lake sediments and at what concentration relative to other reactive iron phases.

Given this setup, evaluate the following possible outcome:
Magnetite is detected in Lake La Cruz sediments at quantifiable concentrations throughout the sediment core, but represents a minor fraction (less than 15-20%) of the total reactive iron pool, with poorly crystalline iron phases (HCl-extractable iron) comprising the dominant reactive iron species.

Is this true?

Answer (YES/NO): YES